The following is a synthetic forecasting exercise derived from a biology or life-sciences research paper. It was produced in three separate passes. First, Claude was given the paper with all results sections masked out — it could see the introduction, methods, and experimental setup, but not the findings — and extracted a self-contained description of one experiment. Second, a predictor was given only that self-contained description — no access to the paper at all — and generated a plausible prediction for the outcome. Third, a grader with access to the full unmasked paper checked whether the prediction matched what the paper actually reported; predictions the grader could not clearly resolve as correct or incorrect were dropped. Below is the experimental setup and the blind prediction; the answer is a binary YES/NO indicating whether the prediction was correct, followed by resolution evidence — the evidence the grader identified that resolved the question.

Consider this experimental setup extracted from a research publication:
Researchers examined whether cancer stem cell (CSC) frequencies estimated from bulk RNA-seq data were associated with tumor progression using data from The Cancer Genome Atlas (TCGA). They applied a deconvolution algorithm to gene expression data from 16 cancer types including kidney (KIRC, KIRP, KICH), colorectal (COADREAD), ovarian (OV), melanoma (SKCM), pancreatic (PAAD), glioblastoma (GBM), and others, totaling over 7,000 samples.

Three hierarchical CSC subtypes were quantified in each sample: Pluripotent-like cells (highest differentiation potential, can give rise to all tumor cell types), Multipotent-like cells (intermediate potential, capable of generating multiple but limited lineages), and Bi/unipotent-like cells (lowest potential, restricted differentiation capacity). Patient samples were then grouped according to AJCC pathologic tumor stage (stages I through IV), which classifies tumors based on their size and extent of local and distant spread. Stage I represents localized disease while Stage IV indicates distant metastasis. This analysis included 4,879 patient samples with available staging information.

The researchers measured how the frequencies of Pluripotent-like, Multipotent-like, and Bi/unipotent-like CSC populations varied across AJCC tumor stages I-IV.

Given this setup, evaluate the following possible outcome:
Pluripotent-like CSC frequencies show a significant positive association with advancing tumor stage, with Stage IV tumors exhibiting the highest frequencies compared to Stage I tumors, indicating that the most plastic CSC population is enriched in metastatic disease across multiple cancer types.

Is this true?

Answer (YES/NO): NO